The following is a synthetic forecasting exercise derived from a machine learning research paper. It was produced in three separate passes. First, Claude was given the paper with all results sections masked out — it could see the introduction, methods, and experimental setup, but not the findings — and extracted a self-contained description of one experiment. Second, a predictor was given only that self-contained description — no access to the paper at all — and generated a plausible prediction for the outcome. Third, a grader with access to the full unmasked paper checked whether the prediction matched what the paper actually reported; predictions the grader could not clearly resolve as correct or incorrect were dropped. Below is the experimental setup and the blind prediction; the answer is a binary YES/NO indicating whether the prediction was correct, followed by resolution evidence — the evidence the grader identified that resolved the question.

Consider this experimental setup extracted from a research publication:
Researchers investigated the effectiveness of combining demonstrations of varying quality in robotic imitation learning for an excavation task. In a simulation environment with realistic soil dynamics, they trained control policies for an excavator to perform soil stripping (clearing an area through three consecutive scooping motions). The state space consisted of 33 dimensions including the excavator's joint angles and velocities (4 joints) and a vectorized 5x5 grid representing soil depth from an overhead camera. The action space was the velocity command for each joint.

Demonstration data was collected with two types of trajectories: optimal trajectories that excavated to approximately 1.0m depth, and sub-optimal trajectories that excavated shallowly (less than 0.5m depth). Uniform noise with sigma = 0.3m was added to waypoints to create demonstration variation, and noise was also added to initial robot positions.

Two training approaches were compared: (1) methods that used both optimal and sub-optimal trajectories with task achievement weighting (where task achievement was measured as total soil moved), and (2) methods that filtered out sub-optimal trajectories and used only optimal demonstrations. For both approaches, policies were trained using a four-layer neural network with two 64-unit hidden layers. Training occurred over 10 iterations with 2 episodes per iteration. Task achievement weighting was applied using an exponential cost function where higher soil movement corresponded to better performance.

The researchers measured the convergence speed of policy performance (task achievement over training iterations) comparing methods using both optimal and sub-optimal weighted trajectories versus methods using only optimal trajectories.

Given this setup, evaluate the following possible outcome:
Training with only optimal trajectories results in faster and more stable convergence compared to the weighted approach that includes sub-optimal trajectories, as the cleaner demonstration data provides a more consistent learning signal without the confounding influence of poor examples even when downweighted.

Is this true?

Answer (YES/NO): NO